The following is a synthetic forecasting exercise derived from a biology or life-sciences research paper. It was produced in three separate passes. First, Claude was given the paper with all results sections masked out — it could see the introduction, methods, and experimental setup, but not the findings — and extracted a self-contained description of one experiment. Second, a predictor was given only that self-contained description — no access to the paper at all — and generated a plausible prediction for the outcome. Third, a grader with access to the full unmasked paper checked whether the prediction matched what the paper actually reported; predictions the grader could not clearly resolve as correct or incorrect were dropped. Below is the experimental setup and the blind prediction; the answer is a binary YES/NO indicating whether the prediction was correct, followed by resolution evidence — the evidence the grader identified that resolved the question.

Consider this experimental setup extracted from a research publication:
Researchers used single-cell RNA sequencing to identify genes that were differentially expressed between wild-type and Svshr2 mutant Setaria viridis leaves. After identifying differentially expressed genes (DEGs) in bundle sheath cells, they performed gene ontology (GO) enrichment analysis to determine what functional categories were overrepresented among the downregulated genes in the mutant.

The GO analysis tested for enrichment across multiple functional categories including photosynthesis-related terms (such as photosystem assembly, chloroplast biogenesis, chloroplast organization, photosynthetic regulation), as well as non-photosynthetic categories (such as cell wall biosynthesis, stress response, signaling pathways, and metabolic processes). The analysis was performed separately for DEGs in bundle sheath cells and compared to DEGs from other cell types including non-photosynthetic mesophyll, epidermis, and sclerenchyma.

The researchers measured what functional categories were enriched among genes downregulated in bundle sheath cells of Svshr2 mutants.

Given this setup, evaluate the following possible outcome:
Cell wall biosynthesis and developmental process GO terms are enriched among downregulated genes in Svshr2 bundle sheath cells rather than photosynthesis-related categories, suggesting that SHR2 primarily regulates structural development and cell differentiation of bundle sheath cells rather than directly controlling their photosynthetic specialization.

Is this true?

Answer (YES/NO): NO